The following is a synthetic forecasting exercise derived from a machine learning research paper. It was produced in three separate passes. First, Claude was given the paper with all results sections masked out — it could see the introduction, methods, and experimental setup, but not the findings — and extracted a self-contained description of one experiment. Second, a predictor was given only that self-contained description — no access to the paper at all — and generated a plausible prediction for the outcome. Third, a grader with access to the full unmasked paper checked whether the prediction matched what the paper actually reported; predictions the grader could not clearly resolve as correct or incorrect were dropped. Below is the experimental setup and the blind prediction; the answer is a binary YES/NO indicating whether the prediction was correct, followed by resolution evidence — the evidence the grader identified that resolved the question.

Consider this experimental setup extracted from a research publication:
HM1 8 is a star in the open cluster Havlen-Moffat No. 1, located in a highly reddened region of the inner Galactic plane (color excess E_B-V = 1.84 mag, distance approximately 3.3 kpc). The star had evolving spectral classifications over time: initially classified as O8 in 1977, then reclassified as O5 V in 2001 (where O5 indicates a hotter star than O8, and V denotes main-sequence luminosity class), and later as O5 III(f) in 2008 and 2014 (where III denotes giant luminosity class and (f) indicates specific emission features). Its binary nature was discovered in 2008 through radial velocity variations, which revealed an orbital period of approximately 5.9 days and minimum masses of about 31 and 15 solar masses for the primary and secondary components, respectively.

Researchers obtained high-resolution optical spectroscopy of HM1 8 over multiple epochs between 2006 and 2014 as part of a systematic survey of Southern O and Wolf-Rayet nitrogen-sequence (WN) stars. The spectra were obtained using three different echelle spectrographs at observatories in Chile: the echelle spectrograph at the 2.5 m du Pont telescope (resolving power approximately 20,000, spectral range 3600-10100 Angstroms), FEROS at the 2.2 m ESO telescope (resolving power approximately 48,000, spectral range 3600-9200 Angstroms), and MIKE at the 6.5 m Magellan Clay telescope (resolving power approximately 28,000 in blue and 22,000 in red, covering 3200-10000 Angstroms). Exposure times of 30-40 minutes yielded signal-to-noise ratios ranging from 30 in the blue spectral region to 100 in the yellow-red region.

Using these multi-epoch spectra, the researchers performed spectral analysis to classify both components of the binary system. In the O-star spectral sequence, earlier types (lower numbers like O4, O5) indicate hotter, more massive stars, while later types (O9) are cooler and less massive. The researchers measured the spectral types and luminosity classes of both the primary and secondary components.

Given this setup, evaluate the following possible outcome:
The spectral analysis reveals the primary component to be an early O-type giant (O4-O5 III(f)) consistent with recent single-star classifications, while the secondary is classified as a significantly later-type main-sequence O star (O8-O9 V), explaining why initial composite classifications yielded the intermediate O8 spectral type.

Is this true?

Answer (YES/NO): NO